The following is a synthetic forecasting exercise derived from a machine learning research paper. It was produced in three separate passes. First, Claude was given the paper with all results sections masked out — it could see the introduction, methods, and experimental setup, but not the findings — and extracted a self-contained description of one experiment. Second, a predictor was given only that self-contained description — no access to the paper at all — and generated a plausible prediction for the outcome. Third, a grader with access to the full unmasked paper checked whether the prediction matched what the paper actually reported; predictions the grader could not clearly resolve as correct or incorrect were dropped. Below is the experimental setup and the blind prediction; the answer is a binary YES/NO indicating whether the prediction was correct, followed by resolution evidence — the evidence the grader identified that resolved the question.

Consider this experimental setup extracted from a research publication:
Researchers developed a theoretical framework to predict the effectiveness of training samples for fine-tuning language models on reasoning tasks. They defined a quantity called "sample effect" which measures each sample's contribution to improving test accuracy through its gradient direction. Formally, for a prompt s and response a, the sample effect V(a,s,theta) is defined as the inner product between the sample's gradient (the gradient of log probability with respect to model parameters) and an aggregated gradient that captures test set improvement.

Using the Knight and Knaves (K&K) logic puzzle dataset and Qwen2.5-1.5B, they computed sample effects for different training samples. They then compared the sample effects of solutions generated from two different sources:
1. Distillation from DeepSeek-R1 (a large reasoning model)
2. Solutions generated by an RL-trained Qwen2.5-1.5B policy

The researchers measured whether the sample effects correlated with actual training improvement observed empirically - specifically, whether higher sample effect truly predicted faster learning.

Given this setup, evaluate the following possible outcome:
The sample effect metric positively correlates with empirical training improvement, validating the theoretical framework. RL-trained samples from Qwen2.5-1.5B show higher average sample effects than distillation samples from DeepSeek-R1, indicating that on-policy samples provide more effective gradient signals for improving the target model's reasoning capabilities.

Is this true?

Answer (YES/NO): YES